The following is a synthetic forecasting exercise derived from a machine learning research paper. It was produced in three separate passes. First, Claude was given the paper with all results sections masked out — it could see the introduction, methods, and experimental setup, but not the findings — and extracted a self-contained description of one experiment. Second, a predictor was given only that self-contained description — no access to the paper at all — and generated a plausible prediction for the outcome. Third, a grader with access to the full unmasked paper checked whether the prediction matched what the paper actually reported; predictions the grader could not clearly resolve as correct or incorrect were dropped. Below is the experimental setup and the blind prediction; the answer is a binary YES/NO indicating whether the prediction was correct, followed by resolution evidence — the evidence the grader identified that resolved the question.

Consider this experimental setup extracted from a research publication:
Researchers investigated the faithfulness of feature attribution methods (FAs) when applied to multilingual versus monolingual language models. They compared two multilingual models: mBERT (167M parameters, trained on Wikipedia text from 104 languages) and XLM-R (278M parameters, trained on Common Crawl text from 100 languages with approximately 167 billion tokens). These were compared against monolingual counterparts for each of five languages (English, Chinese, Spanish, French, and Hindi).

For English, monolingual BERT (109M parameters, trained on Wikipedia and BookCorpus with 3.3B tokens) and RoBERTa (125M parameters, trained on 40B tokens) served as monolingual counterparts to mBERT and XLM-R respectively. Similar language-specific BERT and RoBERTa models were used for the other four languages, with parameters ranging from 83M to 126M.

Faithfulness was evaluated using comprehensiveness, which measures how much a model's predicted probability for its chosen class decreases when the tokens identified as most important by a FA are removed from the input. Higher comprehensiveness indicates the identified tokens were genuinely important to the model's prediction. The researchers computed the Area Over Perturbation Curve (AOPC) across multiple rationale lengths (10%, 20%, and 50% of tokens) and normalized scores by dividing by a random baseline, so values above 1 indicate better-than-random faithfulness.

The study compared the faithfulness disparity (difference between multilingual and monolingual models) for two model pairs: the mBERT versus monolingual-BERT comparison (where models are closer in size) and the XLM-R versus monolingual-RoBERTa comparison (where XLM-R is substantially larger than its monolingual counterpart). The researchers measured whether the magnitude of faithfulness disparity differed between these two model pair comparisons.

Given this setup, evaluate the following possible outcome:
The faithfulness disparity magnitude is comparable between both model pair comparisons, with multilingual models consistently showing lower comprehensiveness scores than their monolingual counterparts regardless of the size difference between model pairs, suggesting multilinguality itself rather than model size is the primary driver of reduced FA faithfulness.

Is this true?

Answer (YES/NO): NO